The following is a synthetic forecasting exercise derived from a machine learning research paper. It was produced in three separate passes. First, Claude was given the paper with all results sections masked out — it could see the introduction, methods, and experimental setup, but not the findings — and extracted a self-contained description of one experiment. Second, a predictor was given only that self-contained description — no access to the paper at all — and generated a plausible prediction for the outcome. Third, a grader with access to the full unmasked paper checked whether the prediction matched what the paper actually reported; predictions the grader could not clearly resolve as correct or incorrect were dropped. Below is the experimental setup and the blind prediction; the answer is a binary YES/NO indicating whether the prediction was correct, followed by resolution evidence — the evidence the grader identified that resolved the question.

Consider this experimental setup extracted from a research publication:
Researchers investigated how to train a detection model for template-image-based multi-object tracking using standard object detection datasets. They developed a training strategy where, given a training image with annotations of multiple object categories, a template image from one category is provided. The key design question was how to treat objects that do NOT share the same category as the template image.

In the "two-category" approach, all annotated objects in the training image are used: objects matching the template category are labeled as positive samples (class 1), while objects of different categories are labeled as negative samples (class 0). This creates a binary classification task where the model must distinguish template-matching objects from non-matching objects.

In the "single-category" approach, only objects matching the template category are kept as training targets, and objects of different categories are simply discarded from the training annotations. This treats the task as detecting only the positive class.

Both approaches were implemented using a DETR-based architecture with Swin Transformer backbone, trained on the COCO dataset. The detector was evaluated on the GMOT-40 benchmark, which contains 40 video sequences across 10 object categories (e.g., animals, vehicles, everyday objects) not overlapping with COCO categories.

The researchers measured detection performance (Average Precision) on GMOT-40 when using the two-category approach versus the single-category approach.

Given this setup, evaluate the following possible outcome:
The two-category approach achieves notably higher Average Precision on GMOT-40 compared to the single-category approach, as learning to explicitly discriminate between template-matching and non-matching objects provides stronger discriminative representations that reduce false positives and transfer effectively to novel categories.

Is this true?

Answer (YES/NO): NO